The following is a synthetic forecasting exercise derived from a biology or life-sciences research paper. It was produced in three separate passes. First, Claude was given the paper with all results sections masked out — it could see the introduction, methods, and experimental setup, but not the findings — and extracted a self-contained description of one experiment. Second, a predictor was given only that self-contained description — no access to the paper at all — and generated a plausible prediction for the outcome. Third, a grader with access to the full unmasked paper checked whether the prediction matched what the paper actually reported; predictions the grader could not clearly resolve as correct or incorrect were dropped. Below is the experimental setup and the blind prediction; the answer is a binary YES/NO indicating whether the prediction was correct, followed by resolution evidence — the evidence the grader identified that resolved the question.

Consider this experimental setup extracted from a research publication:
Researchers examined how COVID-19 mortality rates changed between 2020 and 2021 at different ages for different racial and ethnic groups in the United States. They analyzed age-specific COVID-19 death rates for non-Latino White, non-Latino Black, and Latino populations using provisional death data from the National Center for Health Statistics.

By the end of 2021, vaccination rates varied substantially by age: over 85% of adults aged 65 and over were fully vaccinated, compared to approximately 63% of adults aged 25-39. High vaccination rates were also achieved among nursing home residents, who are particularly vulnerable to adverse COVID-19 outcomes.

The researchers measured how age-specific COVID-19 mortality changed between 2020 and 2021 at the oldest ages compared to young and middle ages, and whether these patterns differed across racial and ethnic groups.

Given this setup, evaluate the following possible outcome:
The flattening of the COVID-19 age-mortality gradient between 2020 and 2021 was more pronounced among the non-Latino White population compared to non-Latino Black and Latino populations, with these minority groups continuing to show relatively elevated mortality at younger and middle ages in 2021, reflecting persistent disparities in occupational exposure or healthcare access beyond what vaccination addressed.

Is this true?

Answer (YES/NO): NO